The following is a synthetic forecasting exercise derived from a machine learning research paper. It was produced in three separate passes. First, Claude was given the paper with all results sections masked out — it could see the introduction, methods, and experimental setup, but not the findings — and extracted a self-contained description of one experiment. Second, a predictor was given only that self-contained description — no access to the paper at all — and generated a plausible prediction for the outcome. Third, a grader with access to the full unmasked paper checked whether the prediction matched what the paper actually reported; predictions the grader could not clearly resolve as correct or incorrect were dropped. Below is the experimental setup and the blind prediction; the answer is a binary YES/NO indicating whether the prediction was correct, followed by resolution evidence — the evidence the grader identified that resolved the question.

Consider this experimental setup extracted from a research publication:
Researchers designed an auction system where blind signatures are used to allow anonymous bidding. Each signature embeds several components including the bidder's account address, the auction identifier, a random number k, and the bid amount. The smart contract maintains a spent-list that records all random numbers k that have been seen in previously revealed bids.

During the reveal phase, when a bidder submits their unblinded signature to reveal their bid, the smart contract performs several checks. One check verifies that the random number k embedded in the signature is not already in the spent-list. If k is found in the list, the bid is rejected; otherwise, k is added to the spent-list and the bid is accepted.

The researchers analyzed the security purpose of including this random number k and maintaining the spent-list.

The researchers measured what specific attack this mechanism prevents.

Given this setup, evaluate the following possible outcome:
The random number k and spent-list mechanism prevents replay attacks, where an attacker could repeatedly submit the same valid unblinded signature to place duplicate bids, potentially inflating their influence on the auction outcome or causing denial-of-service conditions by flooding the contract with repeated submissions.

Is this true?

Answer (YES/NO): YES